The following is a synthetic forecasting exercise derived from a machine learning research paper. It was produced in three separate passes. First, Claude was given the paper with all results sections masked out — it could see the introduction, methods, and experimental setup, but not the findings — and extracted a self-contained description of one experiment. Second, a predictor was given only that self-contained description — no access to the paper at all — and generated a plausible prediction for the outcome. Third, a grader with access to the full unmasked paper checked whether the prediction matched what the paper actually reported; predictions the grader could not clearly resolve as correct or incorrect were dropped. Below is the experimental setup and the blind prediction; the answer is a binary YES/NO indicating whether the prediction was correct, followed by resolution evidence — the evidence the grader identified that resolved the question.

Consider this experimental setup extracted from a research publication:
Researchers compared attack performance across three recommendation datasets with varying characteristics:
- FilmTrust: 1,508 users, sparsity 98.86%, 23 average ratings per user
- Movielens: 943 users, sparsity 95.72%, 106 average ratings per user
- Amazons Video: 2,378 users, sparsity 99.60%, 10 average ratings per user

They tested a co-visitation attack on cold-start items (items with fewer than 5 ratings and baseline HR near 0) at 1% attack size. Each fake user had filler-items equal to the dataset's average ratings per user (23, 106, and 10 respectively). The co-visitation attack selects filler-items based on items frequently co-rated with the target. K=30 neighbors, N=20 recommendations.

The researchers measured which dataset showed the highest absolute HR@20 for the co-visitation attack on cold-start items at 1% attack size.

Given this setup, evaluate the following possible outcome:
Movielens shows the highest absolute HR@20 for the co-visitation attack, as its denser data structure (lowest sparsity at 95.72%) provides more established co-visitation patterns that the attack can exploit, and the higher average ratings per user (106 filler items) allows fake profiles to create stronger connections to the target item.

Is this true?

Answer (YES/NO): NO